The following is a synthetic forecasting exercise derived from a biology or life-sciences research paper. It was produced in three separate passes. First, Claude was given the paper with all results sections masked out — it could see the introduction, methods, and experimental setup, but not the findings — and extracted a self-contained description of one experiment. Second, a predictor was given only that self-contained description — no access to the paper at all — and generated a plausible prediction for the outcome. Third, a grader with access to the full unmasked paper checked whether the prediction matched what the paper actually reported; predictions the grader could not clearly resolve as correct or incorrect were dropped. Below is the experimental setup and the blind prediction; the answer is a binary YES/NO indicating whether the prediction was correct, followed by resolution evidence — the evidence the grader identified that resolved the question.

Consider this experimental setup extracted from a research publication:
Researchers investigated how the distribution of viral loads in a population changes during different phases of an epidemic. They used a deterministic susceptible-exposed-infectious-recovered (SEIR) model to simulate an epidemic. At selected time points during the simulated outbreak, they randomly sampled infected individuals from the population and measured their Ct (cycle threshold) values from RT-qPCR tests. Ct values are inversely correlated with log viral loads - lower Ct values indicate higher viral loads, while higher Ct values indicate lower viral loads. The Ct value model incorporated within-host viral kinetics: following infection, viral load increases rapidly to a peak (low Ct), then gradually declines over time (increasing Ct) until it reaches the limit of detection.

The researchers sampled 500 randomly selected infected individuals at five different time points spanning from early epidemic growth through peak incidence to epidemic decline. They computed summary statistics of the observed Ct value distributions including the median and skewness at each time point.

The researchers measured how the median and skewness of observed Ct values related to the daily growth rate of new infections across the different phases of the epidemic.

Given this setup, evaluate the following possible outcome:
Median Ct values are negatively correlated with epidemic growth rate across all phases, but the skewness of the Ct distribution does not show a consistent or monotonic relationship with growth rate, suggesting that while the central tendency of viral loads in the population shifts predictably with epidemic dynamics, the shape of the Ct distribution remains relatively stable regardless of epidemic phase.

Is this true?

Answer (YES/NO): NO